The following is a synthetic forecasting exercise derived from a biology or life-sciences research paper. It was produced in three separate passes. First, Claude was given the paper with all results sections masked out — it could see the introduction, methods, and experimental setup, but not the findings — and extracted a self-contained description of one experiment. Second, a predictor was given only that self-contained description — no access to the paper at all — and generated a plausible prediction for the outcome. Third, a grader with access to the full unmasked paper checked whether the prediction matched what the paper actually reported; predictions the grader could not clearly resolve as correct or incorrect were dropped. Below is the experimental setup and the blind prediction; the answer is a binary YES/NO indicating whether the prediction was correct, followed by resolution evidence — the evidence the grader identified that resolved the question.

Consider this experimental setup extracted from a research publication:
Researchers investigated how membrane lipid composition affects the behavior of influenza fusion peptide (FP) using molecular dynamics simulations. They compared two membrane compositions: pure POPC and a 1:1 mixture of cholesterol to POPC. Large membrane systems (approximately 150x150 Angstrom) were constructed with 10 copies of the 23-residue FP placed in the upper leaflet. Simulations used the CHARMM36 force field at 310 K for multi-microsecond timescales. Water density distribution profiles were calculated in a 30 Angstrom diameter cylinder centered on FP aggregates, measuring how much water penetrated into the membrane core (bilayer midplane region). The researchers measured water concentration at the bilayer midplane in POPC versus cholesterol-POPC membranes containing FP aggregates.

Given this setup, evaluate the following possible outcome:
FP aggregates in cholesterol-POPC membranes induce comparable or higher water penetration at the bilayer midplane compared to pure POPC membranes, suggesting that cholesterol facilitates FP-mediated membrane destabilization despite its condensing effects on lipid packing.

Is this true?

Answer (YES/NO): NO